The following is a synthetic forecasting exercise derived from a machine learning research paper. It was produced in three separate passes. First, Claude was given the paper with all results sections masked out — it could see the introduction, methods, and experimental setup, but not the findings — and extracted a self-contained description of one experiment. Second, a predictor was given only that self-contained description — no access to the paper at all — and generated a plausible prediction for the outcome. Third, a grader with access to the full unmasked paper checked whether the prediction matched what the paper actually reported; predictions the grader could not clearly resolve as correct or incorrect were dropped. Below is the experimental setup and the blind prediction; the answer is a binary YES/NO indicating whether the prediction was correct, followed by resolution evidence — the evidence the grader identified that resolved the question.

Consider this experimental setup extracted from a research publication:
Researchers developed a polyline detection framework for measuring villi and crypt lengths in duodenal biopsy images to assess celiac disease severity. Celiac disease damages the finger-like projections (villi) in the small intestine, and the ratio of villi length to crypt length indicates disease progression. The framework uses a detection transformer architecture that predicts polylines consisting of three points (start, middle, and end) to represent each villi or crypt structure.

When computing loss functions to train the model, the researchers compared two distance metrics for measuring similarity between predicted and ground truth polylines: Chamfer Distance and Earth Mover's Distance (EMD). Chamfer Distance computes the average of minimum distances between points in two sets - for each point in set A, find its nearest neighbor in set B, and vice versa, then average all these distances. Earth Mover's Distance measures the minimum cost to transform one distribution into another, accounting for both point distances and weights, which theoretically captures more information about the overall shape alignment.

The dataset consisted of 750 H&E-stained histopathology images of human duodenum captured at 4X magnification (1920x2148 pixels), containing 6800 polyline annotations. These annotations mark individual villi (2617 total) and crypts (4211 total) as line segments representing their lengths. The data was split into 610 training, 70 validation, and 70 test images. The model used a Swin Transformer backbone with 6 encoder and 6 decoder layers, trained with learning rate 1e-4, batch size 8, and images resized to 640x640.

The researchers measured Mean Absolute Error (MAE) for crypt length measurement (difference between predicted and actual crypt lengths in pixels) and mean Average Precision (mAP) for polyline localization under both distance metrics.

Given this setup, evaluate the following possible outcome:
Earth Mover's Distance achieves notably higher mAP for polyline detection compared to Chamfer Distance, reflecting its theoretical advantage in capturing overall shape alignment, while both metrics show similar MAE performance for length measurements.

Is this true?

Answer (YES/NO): NO